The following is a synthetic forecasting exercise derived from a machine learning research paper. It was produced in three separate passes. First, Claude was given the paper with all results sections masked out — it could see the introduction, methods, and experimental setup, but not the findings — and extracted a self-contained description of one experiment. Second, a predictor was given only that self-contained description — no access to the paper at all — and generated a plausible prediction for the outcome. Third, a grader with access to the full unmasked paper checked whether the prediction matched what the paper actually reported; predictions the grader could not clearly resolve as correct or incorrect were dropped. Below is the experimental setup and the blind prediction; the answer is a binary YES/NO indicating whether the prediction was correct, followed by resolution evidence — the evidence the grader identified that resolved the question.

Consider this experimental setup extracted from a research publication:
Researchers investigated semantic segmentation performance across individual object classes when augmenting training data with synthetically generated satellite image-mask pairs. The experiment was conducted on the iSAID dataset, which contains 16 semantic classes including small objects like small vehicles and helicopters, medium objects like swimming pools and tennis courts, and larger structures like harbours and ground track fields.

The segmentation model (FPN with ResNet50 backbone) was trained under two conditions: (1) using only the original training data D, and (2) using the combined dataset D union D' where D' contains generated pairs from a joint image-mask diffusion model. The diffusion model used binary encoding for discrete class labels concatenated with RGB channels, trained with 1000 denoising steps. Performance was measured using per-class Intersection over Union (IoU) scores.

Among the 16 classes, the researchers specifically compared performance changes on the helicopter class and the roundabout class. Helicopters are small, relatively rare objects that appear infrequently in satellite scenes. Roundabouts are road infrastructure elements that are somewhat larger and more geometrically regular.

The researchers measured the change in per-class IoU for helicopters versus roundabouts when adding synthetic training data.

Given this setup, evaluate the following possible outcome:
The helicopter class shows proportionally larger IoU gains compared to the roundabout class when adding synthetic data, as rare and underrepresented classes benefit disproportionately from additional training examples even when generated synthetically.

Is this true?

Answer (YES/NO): NO